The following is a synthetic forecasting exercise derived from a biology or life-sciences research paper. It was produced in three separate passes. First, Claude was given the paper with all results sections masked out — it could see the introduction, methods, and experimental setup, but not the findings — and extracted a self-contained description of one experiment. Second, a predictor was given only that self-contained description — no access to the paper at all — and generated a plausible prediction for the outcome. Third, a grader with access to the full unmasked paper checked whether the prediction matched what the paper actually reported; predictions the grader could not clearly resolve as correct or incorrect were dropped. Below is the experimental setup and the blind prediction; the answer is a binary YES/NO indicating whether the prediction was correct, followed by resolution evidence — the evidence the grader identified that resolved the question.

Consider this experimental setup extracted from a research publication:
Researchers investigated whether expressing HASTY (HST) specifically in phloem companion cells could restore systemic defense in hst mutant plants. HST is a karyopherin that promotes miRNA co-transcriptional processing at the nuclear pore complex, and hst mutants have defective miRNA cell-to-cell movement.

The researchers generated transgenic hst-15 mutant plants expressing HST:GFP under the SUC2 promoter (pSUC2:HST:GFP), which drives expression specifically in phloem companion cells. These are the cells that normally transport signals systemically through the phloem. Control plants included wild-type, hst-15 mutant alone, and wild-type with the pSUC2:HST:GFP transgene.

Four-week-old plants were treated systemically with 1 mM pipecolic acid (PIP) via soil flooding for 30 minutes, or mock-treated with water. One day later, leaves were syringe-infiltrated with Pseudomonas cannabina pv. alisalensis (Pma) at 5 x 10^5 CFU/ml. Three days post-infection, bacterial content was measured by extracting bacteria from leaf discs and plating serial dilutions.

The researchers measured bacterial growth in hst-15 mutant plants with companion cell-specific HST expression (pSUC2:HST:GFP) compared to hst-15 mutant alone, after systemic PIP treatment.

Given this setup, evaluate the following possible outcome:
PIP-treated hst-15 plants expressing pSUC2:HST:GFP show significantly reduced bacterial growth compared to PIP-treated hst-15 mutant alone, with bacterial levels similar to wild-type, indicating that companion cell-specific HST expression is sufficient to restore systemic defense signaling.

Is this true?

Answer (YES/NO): YES